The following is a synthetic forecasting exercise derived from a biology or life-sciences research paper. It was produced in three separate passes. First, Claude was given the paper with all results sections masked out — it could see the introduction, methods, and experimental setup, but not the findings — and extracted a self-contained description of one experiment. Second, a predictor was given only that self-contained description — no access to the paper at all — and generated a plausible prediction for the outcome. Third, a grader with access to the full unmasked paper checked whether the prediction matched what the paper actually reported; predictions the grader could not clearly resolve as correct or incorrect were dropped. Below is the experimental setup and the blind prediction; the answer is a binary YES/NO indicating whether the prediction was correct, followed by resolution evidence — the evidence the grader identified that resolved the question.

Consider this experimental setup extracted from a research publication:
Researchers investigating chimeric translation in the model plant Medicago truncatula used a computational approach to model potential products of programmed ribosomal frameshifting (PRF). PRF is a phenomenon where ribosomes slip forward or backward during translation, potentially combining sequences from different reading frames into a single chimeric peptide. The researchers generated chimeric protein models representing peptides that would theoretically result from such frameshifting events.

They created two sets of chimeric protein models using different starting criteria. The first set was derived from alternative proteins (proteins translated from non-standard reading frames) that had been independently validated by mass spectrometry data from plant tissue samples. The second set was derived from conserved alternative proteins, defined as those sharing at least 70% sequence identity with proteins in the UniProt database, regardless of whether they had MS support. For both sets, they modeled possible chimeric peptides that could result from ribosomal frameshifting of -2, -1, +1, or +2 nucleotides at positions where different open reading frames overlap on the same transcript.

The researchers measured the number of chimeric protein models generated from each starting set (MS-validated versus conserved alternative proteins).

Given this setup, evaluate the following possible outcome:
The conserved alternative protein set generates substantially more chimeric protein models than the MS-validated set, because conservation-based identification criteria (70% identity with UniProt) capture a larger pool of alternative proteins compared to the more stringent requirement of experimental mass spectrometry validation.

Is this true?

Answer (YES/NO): YES